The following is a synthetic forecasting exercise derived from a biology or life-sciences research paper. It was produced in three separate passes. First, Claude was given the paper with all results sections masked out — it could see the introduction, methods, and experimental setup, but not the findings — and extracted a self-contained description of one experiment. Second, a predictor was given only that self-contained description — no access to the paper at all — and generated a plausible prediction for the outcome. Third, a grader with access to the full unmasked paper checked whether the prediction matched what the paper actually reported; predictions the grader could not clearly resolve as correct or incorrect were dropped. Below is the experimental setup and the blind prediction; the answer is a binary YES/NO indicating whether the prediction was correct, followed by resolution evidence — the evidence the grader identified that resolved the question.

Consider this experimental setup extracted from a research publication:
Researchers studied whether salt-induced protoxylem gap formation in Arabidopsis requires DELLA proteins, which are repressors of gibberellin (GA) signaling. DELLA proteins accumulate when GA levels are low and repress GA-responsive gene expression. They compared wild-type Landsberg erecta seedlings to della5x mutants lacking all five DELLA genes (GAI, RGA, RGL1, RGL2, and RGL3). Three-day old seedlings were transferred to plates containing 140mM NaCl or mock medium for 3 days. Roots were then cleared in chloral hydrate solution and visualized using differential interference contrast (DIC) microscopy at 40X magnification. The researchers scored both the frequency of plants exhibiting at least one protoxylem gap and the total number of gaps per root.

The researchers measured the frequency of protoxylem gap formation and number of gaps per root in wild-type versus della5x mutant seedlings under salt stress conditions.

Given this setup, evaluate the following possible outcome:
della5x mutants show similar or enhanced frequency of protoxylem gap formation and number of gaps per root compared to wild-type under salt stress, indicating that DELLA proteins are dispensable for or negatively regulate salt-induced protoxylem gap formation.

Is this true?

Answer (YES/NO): NO